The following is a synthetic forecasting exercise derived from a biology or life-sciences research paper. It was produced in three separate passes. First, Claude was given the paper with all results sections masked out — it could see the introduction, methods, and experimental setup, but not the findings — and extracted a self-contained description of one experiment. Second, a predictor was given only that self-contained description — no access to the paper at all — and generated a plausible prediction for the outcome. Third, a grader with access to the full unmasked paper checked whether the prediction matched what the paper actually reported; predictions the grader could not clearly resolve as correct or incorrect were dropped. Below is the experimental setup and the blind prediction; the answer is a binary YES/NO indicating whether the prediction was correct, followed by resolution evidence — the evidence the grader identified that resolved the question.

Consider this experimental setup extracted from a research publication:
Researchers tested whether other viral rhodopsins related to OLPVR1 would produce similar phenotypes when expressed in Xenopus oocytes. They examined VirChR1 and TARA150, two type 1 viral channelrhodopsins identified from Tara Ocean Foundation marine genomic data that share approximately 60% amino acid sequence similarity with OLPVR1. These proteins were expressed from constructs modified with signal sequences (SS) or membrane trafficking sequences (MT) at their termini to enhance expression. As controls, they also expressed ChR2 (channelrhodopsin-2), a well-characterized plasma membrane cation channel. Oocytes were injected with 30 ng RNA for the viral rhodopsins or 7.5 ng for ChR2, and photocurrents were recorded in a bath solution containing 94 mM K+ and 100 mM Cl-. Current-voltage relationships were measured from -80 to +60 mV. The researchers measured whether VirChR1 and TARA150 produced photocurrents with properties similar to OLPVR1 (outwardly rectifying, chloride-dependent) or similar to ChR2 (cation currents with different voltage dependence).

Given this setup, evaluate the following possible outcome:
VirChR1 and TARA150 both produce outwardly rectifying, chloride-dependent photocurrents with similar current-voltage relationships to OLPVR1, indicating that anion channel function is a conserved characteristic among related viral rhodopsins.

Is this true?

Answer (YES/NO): NO